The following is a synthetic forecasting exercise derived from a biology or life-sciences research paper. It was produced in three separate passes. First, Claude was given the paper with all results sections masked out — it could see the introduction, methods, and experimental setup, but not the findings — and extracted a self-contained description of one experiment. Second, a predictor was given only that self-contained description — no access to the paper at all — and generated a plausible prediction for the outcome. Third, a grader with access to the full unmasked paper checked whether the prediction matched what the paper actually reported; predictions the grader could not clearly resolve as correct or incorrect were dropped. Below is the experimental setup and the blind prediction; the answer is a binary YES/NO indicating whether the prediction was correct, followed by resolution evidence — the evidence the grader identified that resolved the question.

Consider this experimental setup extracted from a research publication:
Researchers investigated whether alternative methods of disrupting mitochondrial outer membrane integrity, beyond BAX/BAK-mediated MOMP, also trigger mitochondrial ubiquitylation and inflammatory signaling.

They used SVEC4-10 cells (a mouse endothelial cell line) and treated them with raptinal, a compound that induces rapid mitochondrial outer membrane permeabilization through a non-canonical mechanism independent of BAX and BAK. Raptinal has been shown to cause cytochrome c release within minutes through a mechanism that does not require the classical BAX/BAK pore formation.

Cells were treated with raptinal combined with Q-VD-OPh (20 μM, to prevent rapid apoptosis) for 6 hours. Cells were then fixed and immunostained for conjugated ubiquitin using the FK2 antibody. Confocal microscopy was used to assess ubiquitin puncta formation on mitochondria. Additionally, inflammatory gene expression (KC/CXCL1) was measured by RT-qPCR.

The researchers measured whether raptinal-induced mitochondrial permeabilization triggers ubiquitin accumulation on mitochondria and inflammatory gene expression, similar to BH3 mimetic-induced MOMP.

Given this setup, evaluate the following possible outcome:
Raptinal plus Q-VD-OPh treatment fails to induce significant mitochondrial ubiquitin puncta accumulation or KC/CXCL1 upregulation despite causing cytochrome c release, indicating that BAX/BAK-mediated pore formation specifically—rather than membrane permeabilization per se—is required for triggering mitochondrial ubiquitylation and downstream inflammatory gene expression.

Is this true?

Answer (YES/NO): NO